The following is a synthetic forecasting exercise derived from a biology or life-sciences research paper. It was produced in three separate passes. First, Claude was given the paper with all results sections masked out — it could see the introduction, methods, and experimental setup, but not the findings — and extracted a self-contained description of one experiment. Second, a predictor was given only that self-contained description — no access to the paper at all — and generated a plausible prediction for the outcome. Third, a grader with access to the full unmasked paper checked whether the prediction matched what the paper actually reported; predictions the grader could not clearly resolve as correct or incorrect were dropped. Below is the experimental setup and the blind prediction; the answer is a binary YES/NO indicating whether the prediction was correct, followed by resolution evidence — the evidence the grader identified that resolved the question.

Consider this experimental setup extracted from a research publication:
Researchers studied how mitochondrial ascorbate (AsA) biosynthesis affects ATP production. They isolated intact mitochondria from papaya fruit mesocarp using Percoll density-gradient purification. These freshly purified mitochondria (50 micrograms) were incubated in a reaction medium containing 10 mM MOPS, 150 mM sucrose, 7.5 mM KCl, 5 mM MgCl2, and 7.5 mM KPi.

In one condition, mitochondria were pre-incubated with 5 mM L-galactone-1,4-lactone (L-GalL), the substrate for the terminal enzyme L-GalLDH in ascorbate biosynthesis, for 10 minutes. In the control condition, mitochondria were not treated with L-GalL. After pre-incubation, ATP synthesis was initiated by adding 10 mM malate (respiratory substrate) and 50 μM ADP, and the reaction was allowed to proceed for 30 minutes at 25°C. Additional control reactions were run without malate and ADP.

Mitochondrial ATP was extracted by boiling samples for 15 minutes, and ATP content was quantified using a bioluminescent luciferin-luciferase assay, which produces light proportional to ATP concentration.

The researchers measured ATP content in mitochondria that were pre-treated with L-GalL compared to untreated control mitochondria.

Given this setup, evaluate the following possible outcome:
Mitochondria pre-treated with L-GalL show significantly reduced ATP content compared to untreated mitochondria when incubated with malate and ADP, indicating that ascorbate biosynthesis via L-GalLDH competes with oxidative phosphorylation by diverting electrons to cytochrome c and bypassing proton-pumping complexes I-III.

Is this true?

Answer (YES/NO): NO